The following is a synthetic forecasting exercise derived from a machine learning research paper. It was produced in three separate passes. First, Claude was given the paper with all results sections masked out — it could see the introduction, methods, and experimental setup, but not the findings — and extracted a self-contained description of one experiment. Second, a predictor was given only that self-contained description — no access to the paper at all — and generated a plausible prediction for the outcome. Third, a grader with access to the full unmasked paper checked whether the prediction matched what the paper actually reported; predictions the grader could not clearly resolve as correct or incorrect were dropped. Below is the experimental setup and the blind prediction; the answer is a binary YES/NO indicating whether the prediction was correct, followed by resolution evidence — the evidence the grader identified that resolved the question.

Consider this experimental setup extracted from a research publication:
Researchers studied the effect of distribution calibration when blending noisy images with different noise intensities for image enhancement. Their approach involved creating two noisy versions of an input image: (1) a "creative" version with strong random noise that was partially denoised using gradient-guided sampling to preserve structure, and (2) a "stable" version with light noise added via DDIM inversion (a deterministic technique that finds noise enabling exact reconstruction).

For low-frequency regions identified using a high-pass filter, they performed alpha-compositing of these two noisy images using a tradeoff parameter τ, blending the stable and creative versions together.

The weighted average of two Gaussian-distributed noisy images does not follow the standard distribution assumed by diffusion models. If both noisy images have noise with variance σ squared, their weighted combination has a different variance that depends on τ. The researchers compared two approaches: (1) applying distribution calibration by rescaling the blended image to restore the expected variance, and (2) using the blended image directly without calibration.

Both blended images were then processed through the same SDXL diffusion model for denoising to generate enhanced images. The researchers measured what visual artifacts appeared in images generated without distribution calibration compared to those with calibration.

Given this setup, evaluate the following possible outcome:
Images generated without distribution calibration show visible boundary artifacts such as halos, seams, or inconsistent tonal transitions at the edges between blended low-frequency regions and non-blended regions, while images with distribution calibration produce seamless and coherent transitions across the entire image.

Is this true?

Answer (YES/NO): NO